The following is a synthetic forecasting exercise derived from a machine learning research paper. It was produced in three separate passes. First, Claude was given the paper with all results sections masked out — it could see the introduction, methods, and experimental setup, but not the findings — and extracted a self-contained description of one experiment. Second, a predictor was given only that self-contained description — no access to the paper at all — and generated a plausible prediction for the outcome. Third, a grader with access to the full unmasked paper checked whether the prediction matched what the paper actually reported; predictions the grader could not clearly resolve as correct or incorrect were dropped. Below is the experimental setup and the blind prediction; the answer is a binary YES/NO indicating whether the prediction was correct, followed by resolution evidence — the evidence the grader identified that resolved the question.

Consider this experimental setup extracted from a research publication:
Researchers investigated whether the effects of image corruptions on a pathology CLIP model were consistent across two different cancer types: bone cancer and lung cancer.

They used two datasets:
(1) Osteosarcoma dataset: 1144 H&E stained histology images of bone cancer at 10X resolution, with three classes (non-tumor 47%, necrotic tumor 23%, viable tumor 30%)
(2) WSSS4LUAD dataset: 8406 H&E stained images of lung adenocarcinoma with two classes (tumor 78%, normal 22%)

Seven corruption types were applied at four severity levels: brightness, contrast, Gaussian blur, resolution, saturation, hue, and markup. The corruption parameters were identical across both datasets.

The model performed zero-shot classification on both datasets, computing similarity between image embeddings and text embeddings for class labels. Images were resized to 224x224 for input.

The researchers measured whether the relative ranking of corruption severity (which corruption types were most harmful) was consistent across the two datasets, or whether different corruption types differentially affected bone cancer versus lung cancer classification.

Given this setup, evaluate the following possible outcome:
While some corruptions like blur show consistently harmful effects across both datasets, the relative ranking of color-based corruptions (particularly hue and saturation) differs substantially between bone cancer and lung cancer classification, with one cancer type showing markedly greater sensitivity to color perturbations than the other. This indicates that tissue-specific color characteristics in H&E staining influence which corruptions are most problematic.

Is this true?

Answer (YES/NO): NO